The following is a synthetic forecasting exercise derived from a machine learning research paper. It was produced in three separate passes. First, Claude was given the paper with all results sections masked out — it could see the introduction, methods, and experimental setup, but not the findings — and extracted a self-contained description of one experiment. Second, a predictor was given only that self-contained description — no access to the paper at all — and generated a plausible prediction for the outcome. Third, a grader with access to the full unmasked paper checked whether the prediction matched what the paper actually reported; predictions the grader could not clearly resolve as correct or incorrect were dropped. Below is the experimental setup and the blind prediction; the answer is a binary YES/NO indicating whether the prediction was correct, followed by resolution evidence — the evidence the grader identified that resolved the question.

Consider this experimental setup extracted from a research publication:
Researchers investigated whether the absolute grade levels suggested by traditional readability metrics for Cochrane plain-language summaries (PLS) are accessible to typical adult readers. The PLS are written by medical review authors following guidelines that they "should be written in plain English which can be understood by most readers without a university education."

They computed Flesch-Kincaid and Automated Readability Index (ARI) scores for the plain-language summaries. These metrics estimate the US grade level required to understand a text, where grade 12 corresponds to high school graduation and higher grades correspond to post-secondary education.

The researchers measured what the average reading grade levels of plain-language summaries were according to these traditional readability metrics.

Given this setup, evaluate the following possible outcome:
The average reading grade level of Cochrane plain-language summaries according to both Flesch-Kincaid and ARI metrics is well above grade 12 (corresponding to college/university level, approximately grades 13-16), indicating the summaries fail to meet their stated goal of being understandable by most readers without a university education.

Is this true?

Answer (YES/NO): NO